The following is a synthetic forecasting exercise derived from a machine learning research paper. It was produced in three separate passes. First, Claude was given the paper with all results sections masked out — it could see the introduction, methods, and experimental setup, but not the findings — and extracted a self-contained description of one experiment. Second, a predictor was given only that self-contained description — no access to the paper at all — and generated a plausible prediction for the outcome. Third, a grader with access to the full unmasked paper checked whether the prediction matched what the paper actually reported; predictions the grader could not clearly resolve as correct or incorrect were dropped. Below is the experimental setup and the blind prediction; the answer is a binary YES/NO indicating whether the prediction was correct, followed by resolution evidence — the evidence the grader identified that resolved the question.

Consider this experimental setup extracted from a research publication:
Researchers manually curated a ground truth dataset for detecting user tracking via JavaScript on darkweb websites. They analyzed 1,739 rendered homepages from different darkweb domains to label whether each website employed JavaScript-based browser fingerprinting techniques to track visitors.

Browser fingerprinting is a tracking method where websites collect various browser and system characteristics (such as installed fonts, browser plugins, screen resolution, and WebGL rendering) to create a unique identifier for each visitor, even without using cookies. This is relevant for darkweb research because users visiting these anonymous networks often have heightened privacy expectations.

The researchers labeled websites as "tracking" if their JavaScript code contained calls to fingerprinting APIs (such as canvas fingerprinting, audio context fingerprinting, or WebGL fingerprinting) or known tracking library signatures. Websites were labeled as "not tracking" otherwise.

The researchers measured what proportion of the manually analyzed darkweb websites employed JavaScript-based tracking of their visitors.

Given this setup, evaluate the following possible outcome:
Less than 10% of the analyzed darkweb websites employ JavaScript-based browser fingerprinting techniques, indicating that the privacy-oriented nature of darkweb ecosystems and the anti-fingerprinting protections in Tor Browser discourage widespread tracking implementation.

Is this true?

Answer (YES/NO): NO